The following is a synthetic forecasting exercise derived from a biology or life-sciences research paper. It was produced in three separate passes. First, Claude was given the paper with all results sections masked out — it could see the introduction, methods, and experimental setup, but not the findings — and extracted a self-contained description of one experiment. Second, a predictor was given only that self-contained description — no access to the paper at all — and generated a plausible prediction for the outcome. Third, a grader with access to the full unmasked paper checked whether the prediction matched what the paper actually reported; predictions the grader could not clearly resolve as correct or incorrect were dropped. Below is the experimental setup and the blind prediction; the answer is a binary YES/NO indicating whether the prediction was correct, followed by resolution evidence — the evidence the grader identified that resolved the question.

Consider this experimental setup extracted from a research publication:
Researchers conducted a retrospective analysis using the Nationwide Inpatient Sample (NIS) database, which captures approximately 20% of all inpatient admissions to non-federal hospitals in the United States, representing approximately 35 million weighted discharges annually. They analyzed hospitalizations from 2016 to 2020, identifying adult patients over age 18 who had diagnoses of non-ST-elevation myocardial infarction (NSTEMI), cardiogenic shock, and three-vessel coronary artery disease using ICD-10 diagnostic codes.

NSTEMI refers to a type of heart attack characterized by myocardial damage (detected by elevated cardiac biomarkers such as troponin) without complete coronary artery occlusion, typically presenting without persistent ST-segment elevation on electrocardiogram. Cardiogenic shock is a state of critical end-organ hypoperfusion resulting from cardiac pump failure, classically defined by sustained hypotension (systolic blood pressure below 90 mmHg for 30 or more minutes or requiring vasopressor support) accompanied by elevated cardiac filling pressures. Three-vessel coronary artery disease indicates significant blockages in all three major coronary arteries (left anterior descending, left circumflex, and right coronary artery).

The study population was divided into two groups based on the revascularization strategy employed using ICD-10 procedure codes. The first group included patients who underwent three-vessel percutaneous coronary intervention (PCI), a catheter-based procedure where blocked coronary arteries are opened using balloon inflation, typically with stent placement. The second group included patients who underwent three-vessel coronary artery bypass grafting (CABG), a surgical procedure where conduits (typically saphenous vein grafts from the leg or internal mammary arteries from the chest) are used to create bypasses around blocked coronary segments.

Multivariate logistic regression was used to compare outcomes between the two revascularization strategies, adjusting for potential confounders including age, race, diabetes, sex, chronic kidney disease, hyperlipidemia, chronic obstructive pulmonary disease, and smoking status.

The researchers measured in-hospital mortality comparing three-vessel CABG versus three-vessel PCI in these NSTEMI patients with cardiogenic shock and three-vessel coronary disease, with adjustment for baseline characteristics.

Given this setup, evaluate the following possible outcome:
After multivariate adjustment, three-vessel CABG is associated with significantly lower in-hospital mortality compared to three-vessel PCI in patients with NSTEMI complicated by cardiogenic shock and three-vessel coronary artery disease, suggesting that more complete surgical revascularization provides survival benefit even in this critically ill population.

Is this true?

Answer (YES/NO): YES